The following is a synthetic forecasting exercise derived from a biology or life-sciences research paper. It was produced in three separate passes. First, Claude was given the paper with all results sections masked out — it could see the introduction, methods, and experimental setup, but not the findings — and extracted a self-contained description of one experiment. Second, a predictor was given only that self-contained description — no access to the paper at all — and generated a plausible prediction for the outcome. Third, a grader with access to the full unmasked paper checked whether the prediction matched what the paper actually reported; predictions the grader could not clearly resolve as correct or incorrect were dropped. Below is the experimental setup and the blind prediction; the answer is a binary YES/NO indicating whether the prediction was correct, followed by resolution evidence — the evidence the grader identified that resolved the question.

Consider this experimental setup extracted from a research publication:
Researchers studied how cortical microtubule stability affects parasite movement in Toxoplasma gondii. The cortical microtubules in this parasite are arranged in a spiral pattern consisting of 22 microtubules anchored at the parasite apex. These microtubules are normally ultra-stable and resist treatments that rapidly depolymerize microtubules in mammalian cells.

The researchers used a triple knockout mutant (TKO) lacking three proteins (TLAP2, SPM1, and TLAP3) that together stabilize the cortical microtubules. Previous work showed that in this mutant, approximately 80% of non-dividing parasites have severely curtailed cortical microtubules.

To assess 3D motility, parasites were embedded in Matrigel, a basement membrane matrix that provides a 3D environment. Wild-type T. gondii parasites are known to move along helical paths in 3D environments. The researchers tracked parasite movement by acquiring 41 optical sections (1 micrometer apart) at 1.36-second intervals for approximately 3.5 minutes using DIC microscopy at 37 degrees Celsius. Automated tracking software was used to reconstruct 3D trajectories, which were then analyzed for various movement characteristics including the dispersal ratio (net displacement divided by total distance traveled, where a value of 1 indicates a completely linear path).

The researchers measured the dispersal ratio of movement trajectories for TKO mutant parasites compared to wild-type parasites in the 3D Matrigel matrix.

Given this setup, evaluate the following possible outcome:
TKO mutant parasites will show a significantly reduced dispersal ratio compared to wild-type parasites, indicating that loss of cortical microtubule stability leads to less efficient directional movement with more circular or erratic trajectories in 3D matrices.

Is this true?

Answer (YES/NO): NO